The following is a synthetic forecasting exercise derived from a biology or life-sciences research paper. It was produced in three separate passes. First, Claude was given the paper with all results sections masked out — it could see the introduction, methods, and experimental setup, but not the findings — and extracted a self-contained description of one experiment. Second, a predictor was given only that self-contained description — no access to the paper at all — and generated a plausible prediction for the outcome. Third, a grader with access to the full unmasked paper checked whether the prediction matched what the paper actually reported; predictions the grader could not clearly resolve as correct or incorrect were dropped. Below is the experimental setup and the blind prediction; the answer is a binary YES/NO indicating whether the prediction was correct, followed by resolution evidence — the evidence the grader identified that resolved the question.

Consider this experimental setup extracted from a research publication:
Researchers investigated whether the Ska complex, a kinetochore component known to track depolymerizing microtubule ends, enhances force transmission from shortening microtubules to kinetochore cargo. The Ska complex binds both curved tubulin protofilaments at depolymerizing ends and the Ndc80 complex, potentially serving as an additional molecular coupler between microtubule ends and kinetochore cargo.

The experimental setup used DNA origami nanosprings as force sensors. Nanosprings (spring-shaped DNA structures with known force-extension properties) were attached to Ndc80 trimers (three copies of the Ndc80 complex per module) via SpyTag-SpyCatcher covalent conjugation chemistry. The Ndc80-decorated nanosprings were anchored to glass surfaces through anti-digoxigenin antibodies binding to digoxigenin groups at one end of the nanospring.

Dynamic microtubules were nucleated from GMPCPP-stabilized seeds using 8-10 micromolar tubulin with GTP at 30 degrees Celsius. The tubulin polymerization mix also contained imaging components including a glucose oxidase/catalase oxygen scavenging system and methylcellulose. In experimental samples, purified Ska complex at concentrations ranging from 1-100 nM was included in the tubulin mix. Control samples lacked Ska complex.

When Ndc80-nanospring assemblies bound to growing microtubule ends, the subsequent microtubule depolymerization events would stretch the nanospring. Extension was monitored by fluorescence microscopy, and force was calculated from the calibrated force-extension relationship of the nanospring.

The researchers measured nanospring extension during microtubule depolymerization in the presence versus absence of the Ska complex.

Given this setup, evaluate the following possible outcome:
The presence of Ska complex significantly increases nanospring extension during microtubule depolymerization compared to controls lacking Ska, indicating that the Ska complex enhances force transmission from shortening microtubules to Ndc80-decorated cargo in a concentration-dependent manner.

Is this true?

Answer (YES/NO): NO